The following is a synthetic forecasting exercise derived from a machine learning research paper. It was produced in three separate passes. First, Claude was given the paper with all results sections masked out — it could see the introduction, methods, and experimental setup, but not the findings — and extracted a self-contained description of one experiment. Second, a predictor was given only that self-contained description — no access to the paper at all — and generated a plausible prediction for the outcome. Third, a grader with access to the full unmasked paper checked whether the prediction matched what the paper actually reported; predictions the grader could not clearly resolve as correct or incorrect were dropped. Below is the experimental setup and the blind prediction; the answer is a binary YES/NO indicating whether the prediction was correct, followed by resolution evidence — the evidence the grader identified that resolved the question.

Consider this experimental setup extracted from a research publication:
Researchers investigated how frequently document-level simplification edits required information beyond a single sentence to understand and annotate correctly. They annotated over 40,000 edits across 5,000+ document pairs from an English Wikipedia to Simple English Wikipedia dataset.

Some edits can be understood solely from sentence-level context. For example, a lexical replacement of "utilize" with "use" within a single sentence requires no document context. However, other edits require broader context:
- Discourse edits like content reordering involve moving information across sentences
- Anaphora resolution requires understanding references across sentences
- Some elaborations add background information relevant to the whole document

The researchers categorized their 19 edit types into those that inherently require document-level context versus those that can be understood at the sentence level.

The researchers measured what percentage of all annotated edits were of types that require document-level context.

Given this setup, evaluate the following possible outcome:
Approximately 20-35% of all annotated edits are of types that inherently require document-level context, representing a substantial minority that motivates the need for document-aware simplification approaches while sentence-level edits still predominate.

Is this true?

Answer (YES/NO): NO